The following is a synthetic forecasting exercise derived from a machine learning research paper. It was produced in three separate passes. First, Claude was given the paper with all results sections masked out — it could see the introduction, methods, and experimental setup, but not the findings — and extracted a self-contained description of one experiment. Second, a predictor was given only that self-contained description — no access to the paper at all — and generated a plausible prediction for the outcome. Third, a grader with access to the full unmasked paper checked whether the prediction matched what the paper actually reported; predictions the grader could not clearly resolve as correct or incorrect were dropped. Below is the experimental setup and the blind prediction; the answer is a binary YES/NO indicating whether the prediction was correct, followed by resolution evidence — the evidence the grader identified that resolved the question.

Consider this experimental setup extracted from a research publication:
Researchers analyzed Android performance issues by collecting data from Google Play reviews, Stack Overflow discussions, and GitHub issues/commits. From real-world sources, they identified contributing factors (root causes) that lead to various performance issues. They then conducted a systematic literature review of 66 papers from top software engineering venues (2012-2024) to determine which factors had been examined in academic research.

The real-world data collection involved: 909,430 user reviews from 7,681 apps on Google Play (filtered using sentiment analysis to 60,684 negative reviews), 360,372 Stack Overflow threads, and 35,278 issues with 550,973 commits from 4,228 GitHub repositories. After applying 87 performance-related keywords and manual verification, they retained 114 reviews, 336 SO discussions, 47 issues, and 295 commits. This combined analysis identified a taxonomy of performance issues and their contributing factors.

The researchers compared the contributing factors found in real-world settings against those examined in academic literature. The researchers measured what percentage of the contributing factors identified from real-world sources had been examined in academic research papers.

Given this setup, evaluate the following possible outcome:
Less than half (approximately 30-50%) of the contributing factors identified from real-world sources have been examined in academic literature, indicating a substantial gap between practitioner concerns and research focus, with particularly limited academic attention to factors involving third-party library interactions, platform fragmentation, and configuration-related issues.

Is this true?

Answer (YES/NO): YES